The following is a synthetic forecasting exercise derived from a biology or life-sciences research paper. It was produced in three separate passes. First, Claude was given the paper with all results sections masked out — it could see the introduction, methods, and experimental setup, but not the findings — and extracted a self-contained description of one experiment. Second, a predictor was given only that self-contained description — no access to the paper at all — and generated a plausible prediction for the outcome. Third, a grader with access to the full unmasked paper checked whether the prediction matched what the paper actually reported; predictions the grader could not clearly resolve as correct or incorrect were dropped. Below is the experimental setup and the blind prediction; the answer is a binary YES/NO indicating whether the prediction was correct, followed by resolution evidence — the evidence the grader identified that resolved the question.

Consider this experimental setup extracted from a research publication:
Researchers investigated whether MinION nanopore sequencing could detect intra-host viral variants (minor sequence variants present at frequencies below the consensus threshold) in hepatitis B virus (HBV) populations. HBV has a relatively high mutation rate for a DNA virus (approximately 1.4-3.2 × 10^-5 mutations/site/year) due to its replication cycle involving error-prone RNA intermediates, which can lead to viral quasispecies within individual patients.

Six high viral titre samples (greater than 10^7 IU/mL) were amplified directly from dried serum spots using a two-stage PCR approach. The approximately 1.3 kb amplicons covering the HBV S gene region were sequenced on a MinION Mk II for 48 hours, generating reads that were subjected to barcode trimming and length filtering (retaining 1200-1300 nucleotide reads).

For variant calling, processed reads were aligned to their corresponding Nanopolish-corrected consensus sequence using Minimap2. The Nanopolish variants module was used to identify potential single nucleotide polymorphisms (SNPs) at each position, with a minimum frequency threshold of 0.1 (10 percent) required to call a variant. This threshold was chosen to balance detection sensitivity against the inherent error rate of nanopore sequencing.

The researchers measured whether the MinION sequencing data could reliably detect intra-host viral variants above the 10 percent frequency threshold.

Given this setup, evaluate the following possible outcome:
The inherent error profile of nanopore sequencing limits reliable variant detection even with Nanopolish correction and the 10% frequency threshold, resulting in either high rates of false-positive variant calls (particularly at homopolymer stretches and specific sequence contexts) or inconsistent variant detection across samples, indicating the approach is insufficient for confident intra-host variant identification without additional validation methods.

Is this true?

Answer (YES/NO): YES